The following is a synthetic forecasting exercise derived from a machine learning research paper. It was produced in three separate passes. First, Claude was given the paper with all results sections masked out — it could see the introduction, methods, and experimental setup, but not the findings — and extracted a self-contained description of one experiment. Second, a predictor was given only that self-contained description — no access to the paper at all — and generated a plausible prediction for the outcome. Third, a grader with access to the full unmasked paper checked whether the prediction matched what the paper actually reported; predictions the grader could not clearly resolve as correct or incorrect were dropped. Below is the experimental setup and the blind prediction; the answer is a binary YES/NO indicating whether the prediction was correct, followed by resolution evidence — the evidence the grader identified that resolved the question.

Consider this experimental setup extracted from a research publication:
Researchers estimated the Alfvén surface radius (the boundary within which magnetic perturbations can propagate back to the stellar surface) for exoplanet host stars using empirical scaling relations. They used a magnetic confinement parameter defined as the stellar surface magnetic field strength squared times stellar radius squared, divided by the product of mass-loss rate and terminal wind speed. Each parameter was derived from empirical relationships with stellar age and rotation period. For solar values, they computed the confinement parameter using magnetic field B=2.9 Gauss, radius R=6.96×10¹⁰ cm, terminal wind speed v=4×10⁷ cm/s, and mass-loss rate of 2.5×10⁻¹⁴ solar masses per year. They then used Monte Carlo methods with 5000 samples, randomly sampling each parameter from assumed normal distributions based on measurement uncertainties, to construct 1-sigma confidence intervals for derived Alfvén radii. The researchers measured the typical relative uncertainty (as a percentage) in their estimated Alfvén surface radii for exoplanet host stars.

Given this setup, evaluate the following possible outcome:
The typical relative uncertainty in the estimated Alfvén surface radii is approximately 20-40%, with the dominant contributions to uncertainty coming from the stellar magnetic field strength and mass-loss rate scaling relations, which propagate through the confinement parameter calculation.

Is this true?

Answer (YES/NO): NO